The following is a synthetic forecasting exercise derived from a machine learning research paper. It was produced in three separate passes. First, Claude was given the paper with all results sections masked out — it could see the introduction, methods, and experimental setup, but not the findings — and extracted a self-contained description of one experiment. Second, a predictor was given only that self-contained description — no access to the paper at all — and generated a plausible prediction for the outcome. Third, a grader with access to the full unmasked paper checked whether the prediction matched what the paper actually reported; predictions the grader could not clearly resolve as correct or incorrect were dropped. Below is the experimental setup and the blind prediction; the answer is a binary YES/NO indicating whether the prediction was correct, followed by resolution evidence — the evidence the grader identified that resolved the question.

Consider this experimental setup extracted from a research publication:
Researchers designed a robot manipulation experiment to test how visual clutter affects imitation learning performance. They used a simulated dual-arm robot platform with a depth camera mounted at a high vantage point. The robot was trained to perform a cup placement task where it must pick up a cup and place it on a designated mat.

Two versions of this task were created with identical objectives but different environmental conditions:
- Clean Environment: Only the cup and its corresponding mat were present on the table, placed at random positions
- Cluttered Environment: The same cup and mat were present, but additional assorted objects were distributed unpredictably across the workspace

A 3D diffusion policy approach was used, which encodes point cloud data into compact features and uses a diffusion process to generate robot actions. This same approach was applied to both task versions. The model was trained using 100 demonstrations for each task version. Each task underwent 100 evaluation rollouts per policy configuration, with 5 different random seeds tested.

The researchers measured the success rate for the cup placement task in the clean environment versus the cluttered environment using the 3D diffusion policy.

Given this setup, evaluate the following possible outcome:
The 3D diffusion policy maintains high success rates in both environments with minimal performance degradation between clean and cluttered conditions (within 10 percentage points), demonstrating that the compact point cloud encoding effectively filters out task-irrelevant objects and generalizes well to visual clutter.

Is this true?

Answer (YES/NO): NO